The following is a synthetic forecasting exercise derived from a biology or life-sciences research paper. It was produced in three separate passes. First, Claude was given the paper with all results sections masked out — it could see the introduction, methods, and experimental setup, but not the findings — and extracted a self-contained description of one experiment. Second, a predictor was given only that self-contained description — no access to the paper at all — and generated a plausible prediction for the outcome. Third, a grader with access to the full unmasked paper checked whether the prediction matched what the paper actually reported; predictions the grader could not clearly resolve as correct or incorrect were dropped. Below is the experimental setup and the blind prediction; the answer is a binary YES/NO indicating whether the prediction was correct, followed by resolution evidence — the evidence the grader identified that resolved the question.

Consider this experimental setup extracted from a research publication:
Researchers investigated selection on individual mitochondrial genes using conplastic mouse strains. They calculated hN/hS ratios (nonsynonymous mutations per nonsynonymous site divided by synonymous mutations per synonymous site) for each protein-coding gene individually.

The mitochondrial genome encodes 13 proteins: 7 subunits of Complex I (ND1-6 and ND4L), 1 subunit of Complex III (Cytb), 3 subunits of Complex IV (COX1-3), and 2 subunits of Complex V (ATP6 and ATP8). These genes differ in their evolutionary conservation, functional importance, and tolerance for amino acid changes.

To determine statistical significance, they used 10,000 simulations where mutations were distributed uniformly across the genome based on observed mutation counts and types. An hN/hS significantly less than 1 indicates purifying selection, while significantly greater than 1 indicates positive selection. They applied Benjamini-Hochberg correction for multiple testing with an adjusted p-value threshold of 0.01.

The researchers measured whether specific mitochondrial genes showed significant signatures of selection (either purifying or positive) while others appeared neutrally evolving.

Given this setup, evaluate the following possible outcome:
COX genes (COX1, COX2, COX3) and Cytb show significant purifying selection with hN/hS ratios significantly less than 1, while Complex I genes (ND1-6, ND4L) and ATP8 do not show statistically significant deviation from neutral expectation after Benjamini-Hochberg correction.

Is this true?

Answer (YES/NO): NO